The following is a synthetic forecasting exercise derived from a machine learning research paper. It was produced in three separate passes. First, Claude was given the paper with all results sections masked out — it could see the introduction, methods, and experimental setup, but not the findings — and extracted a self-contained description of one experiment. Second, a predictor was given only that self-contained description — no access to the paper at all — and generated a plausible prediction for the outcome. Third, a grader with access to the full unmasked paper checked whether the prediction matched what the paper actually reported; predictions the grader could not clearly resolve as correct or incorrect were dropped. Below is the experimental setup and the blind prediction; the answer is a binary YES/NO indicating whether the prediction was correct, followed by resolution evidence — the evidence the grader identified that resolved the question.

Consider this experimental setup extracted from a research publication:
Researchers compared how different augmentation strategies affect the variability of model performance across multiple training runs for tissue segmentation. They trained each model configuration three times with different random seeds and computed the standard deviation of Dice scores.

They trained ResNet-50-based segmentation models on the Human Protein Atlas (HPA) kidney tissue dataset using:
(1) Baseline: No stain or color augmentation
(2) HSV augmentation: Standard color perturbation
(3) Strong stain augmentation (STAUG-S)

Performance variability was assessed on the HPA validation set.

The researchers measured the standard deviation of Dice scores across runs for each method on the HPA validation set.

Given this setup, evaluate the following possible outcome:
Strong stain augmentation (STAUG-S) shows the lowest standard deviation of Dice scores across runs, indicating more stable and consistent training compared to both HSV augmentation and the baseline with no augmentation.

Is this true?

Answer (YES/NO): NO